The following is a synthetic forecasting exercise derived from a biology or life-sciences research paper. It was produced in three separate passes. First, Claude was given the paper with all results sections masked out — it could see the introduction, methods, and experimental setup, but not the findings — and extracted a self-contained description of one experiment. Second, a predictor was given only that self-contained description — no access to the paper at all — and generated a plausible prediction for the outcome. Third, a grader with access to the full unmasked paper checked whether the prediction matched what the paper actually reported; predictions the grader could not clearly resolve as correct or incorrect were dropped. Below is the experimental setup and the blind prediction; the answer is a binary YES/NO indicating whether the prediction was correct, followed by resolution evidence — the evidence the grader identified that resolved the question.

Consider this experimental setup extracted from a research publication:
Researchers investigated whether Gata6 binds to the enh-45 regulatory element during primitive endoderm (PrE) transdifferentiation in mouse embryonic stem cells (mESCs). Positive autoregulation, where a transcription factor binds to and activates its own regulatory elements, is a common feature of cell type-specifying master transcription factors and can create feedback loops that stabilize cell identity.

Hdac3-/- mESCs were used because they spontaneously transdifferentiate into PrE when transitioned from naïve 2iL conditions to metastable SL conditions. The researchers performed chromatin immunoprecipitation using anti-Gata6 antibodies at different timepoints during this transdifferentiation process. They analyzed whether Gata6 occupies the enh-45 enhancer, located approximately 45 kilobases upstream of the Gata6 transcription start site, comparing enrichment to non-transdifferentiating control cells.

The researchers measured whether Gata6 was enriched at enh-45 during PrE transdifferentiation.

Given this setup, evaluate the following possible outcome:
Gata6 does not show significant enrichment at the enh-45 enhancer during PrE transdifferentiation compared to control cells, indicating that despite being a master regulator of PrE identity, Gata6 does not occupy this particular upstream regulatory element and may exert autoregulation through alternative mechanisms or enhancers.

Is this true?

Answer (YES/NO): NO